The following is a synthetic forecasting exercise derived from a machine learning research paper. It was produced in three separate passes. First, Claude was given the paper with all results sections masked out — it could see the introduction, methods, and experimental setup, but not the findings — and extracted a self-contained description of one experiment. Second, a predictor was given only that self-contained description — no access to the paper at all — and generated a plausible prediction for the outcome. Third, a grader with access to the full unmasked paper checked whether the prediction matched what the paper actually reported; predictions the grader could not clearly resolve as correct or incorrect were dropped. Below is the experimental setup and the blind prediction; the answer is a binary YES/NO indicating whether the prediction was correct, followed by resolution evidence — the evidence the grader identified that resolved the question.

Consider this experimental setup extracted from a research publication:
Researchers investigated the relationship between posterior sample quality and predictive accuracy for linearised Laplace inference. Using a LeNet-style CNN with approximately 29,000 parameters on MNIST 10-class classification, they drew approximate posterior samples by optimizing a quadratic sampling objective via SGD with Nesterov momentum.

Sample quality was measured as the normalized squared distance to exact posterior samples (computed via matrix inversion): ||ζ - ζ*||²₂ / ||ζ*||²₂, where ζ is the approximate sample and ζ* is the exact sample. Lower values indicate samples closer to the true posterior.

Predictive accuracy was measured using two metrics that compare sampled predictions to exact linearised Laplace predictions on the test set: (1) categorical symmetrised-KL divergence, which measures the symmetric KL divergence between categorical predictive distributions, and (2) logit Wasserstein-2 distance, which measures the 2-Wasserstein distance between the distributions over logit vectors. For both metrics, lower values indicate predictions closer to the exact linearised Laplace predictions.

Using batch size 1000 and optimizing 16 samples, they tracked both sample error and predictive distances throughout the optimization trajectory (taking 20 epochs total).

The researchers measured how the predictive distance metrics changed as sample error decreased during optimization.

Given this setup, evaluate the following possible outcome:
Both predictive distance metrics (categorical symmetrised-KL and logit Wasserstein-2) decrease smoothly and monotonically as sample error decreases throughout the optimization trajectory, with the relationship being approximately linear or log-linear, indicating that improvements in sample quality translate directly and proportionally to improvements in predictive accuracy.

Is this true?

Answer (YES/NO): NO